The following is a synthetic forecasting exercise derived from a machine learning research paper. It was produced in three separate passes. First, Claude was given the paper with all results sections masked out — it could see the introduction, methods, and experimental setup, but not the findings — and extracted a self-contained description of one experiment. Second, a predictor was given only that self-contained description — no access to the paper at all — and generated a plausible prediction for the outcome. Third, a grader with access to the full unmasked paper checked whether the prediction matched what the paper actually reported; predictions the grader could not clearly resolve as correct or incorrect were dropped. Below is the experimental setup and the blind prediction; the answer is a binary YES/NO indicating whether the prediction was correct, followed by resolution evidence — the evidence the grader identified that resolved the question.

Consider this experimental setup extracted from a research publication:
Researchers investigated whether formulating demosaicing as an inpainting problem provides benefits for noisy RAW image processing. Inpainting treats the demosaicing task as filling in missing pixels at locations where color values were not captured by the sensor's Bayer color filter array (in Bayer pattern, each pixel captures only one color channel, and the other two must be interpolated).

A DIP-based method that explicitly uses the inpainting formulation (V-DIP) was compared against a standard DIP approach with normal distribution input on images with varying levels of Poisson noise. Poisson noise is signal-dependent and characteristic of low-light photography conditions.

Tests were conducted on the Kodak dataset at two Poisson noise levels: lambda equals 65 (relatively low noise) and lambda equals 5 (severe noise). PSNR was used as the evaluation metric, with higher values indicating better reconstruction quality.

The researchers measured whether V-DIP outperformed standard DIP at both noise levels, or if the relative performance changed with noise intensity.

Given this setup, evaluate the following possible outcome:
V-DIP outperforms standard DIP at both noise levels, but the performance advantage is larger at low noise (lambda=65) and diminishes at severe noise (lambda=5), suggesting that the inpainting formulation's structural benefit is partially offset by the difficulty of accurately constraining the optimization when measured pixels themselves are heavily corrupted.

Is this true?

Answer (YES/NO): NO